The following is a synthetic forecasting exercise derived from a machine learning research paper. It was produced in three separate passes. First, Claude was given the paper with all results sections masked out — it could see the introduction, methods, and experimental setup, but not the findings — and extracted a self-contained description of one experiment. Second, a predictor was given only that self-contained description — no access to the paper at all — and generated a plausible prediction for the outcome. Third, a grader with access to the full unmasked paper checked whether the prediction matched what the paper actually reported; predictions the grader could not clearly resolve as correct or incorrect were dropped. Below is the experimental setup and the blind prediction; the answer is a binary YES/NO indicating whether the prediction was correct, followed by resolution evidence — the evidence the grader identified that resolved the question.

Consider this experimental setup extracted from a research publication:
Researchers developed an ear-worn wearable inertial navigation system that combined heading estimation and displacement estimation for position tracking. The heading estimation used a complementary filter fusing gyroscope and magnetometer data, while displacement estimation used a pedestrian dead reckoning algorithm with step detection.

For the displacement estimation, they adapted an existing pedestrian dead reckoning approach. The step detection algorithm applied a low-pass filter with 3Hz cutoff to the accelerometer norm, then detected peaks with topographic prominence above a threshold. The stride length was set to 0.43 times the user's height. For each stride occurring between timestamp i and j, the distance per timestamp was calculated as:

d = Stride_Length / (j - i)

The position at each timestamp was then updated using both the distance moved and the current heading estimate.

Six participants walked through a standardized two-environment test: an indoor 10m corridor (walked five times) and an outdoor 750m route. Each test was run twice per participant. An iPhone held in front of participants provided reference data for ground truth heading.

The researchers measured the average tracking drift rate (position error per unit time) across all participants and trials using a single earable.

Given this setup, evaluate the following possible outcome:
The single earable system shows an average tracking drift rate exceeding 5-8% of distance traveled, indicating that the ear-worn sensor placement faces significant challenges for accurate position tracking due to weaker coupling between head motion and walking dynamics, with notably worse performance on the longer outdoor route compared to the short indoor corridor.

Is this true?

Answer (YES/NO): NO